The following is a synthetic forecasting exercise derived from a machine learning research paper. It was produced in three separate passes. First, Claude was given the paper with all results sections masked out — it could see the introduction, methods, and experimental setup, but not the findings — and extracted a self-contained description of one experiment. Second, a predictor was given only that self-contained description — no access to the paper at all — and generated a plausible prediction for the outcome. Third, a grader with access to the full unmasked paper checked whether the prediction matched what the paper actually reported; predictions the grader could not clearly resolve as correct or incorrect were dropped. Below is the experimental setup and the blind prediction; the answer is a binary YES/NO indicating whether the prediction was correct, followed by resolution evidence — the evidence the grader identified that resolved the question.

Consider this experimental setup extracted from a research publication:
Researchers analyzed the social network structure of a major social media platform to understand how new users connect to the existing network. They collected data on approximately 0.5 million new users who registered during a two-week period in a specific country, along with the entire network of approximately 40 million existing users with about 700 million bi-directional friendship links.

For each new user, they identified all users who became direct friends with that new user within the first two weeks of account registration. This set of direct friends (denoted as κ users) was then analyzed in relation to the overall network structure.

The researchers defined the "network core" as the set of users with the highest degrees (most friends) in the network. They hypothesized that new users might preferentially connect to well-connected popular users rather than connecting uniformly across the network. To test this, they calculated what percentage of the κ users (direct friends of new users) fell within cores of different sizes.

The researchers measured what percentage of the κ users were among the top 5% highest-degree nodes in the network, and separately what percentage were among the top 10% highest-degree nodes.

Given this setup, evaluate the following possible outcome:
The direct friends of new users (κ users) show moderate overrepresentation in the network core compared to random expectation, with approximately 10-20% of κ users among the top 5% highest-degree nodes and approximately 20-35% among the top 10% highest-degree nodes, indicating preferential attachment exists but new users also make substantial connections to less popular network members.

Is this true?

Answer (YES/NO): NO